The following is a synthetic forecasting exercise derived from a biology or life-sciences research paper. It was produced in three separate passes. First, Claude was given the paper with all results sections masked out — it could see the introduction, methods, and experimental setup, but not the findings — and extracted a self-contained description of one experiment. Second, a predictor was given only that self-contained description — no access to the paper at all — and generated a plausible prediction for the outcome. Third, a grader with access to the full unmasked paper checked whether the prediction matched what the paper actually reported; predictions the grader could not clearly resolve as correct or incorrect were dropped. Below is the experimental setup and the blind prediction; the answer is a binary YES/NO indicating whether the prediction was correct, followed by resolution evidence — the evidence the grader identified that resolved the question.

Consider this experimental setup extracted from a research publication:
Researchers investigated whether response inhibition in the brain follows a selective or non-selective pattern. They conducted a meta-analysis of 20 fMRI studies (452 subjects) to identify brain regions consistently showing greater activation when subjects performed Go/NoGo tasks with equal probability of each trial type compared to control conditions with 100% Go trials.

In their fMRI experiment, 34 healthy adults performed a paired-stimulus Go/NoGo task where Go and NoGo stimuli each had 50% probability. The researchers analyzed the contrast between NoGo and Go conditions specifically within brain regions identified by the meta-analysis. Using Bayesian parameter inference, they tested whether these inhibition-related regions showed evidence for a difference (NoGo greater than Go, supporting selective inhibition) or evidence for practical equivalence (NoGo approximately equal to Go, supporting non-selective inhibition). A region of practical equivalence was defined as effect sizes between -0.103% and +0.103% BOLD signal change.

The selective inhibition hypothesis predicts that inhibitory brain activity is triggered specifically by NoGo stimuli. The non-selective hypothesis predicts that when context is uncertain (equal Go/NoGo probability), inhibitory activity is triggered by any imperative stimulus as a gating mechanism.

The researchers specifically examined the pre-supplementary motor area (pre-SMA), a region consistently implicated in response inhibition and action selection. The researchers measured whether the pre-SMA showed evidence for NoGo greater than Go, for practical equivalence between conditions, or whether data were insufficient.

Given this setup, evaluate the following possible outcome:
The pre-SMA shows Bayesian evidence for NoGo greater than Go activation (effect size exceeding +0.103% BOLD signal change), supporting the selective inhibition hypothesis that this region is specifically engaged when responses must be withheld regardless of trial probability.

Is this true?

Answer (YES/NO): NO